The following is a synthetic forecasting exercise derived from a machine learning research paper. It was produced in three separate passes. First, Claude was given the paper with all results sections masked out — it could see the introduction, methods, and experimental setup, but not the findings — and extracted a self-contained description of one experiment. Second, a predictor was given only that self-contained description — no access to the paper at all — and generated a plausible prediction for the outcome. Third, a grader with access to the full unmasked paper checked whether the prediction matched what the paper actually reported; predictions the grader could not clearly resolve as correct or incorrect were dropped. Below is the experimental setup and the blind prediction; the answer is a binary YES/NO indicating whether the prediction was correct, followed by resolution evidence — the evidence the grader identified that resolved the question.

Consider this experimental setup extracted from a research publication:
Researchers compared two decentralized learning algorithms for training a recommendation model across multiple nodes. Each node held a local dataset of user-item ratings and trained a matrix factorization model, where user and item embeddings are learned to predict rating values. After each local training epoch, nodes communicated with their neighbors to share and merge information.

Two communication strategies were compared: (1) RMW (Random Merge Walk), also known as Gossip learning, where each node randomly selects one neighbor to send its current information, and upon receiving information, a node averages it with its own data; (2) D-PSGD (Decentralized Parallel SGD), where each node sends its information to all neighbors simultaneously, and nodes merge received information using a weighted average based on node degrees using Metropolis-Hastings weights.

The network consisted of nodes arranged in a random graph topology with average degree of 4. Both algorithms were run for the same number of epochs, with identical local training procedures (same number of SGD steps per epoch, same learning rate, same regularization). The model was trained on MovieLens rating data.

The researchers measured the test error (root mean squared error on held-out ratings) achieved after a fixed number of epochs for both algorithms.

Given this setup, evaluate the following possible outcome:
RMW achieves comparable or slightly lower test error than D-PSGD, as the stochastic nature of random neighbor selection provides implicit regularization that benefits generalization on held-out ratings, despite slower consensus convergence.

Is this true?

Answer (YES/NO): NO